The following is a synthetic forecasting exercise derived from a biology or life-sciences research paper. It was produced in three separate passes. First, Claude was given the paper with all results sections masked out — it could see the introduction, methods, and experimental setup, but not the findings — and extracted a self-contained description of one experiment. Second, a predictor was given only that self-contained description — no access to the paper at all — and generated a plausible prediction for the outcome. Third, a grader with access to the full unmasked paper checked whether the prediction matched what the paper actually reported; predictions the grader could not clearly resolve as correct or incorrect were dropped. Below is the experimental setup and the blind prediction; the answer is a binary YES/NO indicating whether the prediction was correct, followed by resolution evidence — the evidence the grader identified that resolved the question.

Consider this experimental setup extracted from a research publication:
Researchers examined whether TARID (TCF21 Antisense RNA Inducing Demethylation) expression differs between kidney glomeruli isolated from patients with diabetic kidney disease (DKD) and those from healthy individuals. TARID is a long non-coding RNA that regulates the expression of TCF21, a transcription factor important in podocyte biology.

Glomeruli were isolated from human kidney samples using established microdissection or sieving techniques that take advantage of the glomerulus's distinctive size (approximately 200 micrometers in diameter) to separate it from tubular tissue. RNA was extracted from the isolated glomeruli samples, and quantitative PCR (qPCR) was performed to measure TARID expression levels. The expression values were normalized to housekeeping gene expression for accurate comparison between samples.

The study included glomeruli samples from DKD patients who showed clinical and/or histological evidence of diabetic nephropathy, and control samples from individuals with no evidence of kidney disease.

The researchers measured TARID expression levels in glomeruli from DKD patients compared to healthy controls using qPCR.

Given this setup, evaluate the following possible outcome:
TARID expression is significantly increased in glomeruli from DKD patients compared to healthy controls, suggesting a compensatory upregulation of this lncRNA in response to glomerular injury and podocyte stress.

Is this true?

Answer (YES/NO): YES